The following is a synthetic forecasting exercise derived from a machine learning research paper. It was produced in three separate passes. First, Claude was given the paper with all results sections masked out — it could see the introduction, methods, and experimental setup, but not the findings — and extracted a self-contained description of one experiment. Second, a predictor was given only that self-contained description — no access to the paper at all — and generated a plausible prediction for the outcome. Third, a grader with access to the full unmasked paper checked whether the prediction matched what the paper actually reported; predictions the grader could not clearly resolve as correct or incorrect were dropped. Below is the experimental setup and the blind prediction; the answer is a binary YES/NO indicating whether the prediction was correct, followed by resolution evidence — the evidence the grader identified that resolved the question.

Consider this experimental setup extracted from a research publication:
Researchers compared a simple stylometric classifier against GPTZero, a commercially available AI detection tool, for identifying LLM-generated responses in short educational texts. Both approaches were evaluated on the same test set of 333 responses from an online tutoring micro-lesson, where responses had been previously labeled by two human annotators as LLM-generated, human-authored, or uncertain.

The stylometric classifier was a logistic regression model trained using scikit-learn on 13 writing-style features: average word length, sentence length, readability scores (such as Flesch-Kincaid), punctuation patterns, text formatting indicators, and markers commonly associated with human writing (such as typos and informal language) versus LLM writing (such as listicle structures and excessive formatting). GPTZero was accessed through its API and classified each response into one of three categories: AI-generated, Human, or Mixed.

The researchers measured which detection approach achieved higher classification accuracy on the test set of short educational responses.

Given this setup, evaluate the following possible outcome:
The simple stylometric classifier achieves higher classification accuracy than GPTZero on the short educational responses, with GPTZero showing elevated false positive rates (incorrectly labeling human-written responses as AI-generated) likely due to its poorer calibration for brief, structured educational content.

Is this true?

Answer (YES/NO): YES